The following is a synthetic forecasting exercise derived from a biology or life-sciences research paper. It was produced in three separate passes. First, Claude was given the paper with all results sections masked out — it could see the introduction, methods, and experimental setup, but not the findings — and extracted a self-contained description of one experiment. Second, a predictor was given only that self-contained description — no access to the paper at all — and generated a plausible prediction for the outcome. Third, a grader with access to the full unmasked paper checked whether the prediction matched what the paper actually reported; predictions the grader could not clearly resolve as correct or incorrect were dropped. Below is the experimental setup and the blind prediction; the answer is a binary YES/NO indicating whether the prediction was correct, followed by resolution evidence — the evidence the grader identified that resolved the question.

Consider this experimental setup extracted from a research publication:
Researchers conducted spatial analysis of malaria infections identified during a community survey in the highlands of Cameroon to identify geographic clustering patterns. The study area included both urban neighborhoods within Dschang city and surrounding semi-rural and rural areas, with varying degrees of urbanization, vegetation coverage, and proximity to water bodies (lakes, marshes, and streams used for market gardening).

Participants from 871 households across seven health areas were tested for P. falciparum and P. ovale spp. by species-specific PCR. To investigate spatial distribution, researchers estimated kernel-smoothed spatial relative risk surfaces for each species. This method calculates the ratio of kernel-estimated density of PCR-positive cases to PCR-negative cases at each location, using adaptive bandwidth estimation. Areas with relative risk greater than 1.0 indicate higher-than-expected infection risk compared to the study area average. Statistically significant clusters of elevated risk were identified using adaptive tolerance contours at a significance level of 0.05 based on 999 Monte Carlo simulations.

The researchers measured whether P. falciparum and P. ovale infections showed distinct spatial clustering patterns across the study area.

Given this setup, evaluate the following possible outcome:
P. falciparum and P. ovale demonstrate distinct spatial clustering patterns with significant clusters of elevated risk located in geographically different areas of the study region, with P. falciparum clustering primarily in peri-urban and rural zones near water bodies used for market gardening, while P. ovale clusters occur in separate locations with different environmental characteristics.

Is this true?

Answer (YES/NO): NO